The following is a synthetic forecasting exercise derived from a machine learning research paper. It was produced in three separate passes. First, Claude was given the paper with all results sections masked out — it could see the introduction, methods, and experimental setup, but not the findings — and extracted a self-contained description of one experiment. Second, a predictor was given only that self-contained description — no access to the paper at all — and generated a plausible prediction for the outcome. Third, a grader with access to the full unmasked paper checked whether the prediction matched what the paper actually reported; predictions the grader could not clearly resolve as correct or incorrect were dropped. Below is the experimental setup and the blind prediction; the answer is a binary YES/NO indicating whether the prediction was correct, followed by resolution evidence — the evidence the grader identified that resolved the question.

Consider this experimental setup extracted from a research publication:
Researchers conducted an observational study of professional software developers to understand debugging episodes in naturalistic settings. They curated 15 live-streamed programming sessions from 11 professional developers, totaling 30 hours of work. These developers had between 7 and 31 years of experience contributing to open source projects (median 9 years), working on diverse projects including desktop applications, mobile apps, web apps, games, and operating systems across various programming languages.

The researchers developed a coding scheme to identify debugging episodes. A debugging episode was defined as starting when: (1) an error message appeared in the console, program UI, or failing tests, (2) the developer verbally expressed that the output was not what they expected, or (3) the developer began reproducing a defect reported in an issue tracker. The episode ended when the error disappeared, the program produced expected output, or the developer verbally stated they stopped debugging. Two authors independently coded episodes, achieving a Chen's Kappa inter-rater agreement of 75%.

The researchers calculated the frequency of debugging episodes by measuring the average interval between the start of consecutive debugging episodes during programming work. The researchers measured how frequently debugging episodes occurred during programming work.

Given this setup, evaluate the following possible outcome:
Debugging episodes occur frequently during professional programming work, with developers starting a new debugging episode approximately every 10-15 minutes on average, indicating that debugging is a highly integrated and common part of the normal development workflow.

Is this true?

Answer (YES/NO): NO